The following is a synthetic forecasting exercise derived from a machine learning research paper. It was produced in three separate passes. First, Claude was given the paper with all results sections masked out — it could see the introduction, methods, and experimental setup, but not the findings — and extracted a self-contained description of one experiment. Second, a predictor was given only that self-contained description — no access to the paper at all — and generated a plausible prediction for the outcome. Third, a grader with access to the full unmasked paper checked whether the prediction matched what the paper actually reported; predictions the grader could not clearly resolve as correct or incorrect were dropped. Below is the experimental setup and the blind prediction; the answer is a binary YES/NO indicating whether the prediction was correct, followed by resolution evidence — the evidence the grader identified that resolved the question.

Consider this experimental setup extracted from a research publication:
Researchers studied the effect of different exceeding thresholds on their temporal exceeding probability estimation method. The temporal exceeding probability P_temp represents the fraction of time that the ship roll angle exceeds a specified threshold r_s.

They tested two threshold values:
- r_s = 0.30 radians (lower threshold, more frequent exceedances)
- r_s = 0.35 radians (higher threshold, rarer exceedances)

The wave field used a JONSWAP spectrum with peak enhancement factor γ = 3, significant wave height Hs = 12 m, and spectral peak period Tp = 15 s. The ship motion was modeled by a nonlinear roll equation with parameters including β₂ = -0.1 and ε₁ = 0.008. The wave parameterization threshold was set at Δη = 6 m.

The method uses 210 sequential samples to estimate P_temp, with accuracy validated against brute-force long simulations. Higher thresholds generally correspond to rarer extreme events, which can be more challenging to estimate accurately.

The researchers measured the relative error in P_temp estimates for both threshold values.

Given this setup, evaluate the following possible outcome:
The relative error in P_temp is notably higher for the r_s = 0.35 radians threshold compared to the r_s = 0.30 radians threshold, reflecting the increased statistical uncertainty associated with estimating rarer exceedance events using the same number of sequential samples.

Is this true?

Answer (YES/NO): NO